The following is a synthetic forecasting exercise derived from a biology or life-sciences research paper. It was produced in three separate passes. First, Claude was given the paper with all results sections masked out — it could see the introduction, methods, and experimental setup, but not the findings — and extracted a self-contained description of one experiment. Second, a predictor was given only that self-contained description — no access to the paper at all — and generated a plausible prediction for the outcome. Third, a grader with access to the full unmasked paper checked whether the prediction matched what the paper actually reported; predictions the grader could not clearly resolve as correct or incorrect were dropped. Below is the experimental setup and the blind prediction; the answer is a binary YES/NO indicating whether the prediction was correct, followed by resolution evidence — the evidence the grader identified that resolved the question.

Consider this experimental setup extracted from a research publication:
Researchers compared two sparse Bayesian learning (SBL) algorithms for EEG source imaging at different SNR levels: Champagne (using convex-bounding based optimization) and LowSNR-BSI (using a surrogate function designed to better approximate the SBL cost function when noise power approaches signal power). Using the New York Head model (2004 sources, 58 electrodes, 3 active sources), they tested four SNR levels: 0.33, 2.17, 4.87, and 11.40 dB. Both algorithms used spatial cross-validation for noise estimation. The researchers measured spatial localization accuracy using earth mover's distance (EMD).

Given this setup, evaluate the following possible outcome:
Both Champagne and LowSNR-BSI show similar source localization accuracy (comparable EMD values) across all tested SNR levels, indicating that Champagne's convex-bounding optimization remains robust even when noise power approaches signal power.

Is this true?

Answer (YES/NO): NO